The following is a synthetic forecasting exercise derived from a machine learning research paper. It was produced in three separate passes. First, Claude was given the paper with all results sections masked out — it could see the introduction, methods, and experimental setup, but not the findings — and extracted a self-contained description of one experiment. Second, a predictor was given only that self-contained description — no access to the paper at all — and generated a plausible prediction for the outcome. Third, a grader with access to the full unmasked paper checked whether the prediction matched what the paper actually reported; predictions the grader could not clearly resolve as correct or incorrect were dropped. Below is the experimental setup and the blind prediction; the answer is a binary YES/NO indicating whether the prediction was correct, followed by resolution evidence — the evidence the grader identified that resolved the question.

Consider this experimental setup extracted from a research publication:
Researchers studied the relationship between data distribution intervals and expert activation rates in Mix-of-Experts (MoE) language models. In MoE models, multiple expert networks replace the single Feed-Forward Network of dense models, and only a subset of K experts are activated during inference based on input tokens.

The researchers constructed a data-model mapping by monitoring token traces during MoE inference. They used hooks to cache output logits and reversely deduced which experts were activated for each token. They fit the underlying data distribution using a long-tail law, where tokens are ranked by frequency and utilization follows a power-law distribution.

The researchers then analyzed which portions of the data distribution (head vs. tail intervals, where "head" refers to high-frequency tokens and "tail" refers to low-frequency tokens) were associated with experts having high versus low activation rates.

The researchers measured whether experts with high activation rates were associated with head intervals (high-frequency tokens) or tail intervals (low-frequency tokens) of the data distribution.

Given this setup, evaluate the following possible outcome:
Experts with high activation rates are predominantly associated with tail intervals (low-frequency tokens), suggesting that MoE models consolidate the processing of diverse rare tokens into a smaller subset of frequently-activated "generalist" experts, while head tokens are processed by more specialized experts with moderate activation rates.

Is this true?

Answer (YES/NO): NO